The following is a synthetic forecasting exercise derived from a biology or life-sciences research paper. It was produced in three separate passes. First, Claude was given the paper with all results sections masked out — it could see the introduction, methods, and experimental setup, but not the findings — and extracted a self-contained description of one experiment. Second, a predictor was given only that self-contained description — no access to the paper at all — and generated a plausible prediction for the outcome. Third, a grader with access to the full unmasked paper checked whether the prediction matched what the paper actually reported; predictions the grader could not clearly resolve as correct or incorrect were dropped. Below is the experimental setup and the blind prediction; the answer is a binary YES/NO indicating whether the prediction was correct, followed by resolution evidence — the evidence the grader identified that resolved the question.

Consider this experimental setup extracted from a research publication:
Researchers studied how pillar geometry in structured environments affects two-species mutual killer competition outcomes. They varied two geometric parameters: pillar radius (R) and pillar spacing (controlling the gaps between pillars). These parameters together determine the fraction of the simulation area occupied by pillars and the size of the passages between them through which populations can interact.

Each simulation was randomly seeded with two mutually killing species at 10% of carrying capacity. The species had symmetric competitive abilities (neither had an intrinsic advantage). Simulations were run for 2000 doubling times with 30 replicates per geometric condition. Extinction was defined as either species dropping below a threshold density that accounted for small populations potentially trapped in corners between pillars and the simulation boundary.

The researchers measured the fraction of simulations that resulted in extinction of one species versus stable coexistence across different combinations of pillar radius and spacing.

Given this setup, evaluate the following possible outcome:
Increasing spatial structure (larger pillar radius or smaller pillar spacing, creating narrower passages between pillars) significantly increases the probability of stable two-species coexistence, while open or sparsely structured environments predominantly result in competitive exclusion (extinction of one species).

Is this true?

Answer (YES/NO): NO